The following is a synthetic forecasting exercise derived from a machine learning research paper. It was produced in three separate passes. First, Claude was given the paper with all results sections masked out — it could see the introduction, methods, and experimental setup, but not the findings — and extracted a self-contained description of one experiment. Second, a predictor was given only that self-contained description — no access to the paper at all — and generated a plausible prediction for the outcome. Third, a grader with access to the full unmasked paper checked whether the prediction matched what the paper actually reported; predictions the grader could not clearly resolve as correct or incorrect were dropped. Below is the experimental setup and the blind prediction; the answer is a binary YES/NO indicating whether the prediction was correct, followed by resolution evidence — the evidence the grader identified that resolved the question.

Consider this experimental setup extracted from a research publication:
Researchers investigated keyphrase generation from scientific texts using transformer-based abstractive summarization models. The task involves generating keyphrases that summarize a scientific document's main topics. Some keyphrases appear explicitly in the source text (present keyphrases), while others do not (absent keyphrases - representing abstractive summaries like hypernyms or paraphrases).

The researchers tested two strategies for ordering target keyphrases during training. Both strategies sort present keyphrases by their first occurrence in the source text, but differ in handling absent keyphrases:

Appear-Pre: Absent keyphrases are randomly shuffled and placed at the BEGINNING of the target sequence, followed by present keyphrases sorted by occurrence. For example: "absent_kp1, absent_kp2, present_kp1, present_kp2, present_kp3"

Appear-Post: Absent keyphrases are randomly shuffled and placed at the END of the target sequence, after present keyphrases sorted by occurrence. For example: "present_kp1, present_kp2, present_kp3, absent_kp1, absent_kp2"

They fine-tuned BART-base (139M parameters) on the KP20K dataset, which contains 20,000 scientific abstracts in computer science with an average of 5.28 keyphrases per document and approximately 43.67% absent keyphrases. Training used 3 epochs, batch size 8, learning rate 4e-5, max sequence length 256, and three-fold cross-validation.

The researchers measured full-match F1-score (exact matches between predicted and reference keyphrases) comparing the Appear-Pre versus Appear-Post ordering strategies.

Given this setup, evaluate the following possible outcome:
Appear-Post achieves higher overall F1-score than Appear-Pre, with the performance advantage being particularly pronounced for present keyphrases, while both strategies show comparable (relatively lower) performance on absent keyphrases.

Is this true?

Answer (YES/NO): NO